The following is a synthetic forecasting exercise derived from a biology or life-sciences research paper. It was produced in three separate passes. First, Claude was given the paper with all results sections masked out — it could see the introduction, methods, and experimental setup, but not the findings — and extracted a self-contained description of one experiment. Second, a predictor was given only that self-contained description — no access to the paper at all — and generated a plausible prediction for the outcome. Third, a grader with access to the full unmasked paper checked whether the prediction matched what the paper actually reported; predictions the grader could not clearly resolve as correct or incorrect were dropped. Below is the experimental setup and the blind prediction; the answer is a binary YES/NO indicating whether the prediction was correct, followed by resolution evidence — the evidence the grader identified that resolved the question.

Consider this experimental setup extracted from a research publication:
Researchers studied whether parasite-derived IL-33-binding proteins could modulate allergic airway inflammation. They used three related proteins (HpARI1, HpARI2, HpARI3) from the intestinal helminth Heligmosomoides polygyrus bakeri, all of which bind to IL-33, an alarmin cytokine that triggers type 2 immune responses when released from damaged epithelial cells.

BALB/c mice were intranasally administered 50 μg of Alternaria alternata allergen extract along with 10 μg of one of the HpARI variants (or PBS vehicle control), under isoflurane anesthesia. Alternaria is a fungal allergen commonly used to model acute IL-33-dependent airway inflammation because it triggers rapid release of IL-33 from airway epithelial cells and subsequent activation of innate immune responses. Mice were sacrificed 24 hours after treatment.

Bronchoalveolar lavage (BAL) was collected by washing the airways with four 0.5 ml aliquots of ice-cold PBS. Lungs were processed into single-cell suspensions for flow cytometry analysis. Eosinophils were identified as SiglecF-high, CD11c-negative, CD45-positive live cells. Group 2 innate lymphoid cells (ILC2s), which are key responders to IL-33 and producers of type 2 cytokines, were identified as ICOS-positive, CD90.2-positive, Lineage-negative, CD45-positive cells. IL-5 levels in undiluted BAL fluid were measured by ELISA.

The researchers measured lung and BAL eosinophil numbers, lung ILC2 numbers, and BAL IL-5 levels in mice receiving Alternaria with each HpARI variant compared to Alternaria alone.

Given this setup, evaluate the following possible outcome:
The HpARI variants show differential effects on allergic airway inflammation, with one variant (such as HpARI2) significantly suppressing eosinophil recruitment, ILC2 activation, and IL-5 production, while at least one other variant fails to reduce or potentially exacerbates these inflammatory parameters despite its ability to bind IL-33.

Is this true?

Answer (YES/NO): YES